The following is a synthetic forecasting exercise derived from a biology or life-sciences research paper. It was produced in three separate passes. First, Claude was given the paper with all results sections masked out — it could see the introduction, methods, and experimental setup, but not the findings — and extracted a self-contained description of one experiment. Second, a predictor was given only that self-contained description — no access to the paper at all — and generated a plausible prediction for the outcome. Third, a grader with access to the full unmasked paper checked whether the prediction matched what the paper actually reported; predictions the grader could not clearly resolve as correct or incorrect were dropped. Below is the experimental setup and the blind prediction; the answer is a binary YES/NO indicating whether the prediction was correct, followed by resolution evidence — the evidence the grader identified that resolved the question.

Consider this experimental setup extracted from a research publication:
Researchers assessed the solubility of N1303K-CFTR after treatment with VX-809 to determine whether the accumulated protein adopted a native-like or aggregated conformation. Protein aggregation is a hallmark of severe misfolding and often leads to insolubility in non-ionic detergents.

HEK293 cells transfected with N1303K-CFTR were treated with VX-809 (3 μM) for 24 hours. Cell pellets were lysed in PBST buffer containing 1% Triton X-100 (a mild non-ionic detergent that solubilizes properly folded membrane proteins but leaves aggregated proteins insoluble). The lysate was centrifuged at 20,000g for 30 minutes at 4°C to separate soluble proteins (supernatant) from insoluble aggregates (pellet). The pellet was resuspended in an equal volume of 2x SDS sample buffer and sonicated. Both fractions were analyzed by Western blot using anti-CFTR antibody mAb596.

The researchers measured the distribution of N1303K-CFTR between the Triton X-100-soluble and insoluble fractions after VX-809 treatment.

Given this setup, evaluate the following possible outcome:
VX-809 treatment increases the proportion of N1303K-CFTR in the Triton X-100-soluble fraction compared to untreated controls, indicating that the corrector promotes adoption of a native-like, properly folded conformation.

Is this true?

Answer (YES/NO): NO